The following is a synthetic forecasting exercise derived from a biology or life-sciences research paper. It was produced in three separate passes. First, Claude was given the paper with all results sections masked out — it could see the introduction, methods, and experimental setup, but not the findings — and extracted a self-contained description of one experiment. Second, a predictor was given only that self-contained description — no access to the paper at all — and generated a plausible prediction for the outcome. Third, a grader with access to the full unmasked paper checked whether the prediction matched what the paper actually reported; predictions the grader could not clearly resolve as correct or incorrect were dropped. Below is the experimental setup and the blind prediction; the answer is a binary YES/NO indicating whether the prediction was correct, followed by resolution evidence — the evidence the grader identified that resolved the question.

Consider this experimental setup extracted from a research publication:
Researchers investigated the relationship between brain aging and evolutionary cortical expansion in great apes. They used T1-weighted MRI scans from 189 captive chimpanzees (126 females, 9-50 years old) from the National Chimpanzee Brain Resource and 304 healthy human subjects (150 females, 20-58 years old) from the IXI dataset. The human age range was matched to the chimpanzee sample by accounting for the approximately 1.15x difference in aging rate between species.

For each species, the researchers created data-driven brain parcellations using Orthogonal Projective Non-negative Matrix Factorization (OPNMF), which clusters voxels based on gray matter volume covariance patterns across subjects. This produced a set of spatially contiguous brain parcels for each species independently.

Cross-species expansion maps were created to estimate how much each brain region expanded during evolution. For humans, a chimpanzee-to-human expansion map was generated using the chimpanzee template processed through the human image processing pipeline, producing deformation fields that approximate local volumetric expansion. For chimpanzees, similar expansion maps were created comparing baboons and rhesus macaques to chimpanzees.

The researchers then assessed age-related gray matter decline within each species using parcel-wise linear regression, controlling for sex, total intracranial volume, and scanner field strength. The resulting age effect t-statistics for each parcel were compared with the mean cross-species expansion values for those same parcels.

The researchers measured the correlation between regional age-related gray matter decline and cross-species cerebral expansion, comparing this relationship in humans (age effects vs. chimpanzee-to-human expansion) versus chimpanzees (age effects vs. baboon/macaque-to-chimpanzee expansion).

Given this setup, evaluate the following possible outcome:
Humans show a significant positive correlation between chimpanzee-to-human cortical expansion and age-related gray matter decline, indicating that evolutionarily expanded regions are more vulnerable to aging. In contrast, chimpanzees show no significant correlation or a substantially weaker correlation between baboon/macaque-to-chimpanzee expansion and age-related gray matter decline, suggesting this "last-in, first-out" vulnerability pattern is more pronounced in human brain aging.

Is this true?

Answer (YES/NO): YES